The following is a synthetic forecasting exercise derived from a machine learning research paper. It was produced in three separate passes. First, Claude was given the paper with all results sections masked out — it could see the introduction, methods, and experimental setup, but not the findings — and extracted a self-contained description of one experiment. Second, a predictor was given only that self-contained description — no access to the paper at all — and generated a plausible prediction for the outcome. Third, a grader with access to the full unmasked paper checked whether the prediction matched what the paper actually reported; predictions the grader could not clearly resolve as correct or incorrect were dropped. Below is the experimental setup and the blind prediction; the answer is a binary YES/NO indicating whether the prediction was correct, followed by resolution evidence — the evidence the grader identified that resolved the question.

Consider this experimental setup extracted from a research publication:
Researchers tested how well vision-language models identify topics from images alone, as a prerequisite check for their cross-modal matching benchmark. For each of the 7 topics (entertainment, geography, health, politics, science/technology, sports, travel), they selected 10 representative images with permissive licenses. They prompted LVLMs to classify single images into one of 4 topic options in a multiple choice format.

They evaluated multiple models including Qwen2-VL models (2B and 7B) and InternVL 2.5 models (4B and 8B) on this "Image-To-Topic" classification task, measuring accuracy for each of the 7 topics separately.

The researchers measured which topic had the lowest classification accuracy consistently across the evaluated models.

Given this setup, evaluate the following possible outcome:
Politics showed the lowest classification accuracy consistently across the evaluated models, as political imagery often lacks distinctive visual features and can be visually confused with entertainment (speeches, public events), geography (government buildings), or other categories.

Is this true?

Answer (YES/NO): NO